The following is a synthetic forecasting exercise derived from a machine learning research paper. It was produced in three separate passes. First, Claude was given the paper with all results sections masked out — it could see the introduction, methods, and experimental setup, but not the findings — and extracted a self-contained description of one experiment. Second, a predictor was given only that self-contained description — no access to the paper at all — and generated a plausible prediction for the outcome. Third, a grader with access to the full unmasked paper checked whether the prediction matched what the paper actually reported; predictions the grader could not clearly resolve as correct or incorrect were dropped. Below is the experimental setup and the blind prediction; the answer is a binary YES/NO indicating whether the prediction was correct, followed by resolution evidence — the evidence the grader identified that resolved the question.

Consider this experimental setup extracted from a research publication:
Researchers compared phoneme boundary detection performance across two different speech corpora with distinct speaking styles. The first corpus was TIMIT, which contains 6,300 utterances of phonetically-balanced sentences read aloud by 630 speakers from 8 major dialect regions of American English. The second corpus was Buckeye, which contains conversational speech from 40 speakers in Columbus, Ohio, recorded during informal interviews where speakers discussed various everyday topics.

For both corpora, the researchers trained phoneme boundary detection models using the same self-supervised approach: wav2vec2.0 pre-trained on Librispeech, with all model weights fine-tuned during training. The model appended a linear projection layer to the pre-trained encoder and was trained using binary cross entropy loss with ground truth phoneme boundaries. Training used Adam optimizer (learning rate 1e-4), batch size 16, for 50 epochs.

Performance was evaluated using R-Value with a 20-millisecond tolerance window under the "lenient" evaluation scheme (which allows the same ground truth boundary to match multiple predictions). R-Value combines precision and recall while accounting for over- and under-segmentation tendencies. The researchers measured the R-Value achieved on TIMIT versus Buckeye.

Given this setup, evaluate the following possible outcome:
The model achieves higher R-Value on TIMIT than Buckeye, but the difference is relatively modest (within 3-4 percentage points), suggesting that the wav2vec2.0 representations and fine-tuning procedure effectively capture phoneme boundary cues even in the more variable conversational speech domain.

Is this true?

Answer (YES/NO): YES